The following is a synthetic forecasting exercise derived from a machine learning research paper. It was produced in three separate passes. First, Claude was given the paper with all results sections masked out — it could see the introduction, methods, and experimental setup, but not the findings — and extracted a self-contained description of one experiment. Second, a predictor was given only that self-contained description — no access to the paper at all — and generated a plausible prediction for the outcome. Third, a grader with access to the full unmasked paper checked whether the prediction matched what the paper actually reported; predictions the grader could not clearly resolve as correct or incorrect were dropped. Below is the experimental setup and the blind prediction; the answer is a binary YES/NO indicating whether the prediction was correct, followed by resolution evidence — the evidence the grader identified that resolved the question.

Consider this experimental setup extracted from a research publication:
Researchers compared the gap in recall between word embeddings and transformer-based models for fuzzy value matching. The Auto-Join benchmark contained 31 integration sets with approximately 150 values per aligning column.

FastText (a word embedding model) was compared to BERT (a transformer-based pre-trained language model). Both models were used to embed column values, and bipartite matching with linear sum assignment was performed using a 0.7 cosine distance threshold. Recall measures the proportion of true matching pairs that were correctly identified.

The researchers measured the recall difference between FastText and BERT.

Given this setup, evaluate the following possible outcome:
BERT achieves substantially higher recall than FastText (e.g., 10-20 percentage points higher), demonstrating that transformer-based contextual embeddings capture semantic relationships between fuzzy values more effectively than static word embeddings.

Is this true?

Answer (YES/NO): NO